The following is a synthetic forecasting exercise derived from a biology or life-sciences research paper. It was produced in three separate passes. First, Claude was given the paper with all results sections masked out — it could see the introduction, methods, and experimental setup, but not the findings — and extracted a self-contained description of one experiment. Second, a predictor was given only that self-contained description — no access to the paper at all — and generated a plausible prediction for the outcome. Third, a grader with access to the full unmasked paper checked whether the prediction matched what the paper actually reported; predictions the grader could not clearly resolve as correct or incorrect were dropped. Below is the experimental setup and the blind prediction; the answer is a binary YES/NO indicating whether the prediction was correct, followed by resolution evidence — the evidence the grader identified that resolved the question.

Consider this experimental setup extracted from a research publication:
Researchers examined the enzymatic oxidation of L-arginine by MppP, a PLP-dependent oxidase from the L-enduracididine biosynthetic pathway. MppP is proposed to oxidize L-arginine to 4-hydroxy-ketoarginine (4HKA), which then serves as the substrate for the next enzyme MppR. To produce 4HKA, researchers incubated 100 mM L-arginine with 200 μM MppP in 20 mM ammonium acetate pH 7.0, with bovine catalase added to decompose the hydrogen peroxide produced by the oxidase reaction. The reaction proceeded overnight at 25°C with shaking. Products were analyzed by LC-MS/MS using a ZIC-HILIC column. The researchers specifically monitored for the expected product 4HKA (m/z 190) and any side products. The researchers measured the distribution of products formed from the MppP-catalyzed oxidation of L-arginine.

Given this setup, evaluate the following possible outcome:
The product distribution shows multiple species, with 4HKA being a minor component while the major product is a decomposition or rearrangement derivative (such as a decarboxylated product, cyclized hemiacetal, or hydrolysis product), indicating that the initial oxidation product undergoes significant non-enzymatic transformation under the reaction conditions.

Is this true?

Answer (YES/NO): NO